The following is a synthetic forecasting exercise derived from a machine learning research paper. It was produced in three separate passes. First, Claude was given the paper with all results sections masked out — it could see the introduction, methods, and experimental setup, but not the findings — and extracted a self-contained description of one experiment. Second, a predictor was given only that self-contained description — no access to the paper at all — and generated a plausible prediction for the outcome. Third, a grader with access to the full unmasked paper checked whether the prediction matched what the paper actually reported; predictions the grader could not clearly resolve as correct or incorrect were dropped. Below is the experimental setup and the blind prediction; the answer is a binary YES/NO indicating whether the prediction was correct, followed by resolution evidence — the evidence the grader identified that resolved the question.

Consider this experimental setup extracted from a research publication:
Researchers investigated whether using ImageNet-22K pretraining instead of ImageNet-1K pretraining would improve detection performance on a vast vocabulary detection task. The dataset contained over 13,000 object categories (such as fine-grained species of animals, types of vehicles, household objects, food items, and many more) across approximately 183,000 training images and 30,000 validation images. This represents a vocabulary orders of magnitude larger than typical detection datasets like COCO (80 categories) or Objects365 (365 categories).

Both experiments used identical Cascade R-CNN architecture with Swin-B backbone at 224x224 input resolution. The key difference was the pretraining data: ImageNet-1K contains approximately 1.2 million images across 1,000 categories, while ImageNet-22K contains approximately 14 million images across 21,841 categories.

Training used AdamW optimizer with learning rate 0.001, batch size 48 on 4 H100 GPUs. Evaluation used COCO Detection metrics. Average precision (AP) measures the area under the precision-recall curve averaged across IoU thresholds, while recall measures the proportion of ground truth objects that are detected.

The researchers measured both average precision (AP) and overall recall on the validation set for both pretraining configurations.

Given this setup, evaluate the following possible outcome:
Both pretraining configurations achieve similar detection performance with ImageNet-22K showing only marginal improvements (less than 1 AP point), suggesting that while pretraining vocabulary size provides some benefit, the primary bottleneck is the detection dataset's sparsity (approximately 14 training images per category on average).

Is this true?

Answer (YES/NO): NO